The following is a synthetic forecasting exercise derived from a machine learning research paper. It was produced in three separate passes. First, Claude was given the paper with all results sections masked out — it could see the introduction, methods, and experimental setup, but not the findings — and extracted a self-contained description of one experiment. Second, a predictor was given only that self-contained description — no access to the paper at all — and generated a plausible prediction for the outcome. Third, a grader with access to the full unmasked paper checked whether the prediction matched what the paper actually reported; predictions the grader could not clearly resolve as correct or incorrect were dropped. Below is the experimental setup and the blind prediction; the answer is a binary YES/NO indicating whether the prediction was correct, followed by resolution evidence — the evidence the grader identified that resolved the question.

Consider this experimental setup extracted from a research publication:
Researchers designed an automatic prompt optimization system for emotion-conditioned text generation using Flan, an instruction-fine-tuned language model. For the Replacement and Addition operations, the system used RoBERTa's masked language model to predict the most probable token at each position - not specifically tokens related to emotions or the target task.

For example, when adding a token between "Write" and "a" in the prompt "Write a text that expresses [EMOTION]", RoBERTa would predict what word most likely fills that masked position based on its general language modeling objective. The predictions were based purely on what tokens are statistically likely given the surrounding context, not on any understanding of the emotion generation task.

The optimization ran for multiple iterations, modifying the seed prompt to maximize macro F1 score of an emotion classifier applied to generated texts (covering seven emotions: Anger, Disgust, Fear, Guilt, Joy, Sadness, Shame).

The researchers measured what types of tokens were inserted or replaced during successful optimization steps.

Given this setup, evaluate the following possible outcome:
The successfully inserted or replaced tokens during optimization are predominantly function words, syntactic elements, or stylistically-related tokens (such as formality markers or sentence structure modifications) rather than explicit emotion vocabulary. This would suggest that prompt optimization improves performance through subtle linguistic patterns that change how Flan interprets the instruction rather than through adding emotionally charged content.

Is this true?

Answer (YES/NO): YES